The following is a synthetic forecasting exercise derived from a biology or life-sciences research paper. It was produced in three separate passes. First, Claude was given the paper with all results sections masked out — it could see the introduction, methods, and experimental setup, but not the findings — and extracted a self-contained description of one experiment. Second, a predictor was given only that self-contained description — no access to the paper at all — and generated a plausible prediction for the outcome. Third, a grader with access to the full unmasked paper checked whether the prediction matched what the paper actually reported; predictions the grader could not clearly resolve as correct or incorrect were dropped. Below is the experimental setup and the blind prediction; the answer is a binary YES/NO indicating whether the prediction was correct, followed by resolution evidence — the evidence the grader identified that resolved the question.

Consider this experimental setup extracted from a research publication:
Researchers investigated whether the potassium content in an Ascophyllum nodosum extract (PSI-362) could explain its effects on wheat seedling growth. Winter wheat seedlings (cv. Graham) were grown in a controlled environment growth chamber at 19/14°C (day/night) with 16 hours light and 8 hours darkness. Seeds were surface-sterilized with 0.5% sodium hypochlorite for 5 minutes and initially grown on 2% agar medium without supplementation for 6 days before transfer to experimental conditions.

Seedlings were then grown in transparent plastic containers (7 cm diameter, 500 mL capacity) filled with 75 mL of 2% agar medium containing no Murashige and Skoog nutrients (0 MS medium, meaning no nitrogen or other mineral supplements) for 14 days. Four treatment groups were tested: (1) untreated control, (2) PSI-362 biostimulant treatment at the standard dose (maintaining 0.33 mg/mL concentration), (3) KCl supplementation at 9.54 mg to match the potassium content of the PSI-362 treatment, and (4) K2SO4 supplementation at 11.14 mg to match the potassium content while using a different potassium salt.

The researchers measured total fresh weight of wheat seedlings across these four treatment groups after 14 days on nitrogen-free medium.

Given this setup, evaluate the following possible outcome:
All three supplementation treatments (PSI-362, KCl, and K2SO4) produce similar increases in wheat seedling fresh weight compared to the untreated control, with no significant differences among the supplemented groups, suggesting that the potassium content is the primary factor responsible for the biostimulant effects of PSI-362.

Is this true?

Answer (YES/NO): NO